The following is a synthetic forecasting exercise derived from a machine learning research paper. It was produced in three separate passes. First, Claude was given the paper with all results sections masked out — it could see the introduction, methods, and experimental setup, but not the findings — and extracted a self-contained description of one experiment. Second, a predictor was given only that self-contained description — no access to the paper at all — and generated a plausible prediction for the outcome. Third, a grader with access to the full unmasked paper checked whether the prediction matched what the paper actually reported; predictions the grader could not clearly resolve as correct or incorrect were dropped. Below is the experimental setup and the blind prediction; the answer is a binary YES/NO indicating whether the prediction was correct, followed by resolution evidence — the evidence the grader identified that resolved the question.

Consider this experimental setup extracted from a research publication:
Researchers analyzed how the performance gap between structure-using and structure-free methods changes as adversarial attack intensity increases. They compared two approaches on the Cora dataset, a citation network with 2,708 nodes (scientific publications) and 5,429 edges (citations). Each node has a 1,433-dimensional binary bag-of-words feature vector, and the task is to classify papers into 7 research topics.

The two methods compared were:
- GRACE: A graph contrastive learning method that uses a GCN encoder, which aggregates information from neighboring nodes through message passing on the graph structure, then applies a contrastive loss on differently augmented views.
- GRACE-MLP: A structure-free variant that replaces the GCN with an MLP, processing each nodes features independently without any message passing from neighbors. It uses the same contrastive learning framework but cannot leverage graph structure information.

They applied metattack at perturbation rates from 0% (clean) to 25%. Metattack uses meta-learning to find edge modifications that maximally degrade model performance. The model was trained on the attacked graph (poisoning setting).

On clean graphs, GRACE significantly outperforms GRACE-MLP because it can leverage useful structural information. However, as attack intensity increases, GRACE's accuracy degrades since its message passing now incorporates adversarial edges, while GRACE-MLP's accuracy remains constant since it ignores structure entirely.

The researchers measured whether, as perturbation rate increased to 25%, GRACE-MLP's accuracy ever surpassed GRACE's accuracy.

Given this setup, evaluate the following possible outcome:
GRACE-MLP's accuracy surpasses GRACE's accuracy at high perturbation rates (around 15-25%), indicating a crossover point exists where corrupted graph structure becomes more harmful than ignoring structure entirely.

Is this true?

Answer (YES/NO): YES